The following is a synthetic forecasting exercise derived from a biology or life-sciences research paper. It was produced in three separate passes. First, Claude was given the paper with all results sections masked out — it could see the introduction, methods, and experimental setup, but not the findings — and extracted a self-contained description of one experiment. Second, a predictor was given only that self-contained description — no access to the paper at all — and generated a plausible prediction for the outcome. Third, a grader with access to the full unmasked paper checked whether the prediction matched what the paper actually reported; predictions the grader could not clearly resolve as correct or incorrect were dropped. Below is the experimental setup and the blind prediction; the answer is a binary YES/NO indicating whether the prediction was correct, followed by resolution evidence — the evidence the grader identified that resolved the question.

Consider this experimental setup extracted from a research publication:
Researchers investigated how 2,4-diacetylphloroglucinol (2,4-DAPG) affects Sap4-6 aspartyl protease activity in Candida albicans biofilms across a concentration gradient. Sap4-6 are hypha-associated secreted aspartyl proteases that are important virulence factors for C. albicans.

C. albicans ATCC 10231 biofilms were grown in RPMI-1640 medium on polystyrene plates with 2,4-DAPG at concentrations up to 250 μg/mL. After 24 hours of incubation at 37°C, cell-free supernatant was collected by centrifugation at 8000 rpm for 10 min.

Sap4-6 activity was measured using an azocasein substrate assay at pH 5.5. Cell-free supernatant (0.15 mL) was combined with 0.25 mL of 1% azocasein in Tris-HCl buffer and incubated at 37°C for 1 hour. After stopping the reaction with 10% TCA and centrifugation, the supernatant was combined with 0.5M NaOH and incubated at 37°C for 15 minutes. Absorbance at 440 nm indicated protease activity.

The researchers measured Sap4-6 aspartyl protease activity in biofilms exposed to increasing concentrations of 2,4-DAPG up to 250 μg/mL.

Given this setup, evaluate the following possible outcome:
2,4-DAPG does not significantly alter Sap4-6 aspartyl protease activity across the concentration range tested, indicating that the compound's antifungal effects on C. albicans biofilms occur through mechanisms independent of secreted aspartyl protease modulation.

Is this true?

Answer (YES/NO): NO